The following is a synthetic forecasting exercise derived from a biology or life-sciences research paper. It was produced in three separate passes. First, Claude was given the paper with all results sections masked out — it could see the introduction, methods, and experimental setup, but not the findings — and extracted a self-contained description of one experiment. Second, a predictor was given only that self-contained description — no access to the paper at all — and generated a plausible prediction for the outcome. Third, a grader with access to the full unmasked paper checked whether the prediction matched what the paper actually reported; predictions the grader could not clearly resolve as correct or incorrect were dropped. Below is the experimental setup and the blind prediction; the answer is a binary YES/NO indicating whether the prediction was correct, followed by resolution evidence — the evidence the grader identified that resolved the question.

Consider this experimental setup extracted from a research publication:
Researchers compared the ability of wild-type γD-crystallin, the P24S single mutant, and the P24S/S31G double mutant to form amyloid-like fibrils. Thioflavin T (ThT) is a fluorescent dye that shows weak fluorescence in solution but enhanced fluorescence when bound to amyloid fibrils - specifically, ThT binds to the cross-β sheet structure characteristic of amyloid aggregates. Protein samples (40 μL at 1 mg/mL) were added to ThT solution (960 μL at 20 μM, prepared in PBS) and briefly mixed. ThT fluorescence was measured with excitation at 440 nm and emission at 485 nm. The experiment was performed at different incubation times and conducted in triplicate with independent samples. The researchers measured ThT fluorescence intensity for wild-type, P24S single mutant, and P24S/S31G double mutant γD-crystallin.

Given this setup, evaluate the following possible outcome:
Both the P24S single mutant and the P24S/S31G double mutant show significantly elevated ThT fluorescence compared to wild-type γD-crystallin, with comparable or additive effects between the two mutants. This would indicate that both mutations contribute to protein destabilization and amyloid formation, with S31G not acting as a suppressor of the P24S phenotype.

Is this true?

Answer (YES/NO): YES